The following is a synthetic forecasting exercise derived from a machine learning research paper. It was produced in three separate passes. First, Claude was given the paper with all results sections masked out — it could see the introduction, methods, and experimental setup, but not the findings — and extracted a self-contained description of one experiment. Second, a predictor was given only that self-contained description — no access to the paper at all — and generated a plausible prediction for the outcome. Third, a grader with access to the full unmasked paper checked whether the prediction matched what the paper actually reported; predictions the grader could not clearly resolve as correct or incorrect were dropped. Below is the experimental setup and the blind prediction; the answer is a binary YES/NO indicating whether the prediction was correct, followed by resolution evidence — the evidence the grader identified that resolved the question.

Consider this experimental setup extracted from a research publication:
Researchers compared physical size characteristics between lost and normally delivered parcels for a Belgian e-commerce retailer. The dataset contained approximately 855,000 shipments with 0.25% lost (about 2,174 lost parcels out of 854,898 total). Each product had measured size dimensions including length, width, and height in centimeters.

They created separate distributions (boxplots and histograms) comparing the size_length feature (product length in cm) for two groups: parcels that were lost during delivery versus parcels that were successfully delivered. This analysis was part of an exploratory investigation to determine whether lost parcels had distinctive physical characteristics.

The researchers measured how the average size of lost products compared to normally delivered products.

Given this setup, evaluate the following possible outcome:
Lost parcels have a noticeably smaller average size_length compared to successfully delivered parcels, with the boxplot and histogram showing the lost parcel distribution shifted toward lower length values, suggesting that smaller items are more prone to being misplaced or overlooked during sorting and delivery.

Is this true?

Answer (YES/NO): YES